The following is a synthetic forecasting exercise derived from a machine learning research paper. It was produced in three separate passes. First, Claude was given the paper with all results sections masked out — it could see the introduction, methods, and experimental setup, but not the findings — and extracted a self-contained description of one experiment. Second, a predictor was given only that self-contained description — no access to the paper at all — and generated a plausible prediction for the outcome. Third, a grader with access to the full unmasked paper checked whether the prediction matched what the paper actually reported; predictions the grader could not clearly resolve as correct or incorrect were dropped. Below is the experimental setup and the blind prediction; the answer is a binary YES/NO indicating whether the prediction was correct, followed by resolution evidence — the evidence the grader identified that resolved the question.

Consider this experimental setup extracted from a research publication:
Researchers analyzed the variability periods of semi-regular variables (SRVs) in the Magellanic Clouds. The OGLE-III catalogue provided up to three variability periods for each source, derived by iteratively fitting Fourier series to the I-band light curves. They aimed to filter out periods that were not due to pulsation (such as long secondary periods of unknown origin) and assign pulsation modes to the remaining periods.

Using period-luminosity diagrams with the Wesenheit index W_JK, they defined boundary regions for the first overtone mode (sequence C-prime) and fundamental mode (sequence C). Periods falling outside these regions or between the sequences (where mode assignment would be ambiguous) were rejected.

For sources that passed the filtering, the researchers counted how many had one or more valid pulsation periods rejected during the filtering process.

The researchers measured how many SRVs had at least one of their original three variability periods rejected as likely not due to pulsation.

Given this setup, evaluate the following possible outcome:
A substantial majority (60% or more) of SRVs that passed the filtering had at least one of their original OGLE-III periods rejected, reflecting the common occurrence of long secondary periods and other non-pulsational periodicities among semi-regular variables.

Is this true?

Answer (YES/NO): YES